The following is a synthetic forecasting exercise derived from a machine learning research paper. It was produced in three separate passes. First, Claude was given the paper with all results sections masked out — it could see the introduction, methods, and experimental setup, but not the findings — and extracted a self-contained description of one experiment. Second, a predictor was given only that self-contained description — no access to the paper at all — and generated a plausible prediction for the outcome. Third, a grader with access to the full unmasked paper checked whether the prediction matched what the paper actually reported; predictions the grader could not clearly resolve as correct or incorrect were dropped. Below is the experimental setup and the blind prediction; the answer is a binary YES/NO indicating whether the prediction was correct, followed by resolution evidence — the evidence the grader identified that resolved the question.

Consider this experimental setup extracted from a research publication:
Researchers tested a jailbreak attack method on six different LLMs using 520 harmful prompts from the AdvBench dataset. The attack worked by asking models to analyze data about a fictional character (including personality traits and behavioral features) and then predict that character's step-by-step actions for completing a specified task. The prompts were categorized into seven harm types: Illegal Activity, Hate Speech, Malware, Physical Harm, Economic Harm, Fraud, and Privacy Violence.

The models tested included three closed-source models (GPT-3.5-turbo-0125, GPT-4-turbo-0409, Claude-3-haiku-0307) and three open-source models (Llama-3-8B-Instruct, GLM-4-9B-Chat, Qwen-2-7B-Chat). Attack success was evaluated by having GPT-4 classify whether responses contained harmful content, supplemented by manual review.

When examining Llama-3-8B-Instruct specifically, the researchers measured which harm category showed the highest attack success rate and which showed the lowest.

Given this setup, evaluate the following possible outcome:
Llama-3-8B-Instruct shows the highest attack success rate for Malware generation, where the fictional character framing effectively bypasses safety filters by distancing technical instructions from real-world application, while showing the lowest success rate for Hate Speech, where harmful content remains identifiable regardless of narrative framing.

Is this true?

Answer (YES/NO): YES